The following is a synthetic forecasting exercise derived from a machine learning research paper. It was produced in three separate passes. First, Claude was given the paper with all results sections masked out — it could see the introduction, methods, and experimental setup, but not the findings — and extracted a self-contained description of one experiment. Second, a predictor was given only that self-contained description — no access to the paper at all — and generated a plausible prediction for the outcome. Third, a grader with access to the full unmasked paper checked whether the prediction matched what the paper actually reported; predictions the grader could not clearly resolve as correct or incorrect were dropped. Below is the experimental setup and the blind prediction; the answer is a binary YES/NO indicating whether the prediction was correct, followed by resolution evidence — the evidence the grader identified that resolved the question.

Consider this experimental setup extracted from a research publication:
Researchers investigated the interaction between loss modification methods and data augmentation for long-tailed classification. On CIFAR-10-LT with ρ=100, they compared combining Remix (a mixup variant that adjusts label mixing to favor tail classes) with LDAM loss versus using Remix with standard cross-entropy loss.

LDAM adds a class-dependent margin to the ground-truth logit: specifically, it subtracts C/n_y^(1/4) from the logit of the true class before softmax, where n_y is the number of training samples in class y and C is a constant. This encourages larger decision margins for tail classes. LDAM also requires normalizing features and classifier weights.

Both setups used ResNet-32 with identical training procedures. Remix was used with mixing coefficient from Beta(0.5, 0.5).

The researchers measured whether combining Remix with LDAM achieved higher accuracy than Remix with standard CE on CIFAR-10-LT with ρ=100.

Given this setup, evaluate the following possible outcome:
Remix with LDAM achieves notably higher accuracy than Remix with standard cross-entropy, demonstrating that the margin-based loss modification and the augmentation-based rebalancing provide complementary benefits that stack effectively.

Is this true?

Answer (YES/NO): NO